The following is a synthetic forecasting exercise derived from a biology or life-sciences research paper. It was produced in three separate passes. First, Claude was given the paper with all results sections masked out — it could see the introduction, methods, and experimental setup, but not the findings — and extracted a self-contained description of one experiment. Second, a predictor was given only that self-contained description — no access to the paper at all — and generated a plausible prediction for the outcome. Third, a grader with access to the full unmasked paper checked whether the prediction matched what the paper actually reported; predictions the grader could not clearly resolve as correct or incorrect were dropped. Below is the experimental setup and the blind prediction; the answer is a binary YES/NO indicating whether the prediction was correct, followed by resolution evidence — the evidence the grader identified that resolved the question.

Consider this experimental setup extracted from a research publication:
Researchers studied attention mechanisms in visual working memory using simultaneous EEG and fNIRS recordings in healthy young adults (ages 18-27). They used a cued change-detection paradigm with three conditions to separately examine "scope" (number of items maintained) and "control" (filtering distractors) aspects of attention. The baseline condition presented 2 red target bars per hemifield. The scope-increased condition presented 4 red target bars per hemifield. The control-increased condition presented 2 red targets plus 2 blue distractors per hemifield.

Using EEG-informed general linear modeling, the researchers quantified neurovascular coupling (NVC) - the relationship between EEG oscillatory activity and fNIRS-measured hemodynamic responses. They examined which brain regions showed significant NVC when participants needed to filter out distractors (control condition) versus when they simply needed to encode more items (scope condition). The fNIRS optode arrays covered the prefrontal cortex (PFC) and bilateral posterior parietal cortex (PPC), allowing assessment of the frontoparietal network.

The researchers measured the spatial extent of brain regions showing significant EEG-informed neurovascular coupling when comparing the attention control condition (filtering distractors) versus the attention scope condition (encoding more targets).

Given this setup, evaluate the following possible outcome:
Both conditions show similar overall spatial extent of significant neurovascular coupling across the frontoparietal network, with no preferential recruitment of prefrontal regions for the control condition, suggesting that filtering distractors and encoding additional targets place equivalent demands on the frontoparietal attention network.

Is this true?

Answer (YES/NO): NO